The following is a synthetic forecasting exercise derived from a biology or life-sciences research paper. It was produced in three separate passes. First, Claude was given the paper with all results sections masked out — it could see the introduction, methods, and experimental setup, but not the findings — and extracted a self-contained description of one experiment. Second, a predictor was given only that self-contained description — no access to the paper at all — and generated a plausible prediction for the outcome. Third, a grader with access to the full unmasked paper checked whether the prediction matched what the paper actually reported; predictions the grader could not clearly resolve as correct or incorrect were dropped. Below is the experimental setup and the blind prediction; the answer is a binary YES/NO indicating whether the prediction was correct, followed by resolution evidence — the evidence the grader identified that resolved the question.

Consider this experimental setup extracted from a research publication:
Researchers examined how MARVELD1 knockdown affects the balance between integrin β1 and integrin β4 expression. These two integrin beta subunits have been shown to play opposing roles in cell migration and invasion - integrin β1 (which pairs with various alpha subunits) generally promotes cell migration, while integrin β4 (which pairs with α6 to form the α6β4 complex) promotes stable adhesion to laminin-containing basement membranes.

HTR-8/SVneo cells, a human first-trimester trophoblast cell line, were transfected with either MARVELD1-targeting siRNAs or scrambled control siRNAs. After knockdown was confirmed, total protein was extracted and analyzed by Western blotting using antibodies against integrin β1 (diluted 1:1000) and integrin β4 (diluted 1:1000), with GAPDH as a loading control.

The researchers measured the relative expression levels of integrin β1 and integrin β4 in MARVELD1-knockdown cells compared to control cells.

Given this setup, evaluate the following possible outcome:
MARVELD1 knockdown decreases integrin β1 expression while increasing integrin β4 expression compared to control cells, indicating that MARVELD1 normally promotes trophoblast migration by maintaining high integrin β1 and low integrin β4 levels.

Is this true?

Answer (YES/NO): NO